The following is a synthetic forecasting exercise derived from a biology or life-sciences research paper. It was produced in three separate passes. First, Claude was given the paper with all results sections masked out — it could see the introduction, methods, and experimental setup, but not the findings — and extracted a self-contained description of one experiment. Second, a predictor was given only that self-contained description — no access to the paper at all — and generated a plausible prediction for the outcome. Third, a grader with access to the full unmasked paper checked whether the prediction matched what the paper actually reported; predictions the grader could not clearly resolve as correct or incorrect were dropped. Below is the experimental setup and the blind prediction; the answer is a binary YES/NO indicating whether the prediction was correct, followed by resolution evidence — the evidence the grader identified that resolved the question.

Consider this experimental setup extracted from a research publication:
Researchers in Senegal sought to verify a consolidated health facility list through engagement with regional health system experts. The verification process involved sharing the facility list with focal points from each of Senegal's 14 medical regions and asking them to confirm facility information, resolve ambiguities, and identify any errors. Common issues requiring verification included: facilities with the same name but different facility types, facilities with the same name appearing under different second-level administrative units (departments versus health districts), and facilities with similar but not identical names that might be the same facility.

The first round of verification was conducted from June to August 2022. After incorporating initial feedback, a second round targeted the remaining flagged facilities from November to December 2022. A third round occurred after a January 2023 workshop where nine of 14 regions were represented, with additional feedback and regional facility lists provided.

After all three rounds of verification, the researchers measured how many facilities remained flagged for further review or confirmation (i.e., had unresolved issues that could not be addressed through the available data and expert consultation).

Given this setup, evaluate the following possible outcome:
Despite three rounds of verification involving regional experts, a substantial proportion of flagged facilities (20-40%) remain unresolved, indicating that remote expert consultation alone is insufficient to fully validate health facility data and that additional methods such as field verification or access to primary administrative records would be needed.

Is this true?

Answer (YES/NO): NO